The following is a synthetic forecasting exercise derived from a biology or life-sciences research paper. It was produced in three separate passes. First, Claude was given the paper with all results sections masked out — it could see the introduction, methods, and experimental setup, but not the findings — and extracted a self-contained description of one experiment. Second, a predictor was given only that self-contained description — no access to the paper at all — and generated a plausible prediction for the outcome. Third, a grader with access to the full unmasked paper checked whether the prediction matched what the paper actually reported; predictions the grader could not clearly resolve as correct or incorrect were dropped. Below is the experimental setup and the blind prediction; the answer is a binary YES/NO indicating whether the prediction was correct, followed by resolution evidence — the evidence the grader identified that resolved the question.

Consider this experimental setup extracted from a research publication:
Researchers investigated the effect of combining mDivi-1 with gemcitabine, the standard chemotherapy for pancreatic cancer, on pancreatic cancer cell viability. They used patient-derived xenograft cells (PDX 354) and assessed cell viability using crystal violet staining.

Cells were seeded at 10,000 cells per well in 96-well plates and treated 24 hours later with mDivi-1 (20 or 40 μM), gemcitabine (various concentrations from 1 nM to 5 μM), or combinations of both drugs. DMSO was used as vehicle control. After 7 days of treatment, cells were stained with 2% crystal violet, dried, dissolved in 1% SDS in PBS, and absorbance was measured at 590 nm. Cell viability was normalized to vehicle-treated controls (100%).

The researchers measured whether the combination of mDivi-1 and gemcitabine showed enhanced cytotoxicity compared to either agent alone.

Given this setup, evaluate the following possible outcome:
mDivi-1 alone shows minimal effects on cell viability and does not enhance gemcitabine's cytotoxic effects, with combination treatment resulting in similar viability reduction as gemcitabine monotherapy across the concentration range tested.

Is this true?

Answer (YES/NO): NO